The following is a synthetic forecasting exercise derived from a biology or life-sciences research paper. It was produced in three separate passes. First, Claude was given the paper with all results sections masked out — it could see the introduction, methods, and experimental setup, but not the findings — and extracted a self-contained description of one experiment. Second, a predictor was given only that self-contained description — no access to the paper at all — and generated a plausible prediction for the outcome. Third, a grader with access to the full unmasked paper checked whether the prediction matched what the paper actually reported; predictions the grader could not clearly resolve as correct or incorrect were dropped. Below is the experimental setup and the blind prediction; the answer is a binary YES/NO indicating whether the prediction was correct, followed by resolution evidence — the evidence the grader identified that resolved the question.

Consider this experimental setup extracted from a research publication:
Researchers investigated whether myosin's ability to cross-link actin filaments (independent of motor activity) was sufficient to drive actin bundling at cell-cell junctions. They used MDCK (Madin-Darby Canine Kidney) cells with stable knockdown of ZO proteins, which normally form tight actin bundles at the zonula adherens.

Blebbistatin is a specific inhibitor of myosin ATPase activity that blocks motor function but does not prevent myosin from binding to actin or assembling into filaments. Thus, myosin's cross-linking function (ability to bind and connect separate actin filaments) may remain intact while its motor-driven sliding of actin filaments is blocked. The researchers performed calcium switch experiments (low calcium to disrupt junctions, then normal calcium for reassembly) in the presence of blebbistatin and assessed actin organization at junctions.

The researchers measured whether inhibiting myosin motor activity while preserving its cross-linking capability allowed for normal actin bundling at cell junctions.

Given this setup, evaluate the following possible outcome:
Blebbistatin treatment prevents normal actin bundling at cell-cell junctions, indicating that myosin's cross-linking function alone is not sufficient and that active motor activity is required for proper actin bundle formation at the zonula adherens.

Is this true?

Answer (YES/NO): YES